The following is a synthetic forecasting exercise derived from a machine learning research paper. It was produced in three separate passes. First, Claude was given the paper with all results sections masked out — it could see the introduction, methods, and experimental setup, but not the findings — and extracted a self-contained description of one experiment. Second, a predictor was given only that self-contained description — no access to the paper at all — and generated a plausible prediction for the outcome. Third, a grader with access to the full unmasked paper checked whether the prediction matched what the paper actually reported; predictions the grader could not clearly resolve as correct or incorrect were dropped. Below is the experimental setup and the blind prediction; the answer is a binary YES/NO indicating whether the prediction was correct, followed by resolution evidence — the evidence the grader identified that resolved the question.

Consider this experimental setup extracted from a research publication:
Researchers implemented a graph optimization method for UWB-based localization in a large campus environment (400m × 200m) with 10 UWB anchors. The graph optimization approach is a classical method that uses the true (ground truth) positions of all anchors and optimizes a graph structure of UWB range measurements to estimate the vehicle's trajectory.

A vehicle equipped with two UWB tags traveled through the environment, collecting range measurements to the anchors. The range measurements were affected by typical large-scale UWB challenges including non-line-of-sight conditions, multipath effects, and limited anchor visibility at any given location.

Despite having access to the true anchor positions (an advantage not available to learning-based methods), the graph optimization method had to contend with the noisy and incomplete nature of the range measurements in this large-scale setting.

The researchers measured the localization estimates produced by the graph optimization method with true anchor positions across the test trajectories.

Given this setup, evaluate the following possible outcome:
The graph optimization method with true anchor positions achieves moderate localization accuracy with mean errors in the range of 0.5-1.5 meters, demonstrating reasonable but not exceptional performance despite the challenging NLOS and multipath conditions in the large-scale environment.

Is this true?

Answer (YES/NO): NO